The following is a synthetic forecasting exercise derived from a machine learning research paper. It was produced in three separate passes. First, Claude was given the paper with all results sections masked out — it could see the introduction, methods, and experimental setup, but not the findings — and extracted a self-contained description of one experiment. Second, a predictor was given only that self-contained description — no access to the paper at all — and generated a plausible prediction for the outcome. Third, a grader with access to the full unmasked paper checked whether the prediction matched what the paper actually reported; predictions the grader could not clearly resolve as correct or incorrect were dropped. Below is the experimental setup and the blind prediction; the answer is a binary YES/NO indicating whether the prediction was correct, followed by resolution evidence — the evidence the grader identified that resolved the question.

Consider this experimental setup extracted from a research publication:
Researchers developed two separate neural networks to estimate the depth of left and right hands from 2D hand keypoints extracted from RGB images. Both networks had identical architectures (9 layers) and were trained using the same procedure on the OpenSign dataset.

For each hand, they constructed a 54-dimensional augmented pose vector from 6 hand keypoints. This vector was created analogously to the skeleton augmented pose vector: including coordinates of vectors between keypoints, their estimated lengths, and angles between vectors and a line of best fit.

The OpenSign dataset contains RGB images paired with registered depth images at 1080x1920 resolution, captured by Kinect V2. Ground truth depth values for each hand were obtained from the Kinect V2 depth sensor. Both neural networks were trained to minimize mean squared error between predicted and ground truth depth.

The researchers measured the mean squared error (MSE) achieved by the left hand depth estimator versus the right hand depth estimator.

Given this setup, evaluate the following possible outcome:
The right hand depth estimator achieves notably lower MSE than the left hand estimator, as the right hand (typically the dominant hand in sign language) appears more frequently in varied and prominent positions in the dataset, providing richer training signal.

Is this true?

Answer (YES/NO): NO